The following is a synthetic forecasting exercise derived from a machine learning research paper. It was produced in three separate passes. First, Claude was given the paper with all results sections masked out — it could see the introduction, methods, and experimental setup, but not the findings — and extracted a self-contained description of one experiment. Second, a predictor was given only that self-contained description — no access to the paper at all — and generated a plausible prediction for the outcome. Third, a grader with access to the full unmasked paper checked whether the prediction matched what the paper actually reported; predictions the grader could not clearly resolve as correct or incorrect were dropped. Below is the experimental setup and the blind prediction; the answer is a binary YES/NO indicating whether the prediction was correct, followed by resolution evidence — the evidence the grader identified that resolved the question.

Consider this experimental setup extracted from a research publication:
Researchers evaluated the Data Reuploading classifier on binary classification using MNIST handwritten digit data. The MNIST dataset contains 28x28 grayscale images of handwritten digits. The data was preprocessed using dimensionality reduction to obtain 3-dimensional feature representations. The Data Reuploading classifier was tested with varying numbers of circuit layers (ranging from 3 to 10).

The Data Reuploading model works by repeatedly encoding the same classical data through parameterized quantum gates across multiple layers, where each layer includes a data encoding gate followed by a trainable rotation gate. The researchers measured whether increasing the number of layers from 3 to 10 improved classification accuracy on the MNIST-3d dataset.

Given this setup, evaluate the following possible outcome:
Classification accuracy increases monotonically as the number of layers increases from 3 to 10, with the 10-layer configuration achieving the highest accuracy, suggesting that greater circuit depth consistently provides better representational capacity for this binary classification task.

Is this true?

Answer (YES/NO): NO